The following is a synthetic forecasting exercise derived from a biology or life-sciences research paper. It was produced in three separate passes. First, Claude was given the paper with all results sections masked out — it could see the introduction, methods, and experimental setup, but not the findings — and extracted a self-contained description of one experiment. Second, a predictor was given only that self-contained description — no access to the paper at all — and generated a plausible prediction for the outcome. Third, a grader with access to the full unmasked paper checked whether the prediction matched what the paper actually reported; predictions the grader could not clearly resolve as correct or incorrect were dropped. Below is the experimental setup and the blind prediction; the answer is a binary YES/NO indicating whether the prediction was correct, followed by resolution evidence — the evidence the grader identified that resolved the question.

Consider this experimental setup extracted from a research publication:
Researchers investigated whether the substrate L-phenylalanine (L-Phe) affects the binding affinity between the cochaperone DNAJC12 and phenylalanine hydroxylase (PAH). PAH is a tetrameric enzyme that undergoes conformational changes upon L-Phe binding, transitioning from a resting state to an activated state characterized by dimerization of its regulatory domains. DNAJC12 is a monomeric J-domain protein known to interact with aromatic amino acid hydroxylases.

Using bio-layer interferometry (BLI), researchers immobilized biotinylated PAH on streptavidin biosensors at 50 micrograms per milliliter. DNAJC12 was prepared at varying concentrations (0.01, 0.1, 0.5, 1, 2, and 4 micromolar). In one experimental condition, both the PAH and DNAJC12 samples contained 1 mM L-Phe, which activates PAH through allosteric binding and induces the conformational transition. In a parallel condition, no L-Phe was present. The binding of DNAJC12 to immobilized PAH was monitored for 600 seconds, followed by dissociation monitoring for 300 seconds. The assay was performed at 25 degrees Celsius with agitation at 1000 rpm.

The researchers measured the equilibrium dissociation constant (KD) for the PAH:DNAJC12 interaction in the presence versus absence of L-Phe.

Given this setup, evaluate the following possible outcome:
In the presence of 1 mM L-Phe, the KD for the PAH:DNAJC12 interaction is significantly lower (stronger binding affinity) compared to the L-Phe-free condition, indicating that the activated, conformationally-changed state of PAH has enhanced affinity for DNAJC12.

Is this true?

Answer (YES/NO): YES